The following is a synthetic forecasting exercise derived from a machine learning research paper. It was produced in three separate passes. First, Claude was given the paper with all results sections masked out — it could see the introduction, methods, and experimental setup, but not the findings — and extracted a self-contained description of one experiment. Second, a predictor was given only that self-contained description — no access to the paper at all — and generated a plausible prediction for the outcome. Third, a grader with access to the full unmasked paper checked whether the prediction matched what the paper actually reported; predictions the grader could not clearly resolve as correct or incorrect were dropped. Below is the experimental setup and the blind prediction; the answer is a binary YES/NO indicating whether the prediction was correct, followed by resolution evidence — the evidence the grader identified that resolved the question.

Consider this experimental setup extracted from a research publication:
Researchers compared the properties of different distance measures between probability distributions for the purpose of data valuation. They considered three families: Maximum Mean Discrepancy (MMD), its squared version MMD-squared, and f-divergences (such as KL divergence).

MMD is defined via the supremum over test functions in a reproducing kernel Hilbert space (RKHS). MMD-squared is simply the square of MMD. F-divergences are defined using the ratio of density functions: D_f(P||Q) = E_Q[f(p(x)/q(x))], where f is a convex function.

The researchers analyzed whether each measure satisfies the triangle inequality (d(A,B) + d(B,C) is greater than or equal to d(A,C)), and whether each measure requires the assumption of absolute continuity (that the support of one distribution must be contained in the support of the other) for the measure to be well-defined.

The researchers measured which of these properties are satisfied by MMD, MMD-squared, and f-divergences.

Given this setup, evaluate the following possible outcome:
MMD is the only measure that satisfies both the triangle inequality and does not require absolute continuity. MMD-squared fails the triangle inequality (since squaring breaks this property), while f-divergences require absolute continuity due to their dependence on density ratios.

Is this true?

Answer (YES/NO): YES